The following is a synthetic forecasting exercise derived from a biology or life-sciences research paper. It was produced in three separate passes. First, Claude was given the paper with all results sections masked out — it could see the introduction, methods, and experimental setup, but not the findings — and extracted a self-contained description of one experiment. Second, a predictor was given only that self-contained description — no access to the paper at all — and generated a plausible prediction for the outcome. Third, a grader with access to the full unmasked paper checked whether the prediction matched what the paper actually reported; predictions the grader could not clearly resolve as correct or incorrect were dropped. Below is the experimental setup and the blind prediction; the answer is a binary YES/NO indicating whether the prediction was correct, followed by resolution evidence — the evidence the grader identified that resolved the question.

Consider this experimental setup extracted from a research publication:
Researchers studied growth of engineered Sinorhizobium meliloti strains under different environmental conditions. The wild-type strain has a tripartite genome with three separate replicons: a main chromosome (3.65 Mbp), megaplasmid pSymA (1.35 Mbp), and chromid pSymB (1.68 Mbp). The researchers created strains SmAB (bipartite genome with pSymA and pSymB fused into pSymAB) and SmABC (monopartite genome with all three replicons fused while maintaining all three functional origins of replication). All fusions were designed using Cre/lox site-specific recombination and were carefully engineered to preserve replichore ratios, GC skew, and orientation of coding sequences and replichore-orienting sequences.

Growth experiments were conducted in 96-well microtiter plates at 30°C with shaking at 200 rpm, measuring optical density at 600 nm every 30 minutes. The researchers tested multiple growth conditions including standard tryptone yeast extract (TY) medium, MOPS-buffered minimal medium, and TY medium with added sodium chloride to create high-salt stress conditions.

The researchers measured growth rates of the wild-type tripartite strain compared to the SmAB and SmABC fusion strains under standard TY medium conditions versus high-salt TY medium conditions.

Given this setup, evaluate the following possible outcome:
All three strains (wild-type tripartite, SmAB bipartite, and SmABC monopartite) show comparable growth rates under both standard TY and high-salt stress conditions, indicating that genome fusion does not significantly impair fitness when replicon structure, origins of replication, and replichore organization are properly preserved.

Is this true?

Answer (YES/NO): NO